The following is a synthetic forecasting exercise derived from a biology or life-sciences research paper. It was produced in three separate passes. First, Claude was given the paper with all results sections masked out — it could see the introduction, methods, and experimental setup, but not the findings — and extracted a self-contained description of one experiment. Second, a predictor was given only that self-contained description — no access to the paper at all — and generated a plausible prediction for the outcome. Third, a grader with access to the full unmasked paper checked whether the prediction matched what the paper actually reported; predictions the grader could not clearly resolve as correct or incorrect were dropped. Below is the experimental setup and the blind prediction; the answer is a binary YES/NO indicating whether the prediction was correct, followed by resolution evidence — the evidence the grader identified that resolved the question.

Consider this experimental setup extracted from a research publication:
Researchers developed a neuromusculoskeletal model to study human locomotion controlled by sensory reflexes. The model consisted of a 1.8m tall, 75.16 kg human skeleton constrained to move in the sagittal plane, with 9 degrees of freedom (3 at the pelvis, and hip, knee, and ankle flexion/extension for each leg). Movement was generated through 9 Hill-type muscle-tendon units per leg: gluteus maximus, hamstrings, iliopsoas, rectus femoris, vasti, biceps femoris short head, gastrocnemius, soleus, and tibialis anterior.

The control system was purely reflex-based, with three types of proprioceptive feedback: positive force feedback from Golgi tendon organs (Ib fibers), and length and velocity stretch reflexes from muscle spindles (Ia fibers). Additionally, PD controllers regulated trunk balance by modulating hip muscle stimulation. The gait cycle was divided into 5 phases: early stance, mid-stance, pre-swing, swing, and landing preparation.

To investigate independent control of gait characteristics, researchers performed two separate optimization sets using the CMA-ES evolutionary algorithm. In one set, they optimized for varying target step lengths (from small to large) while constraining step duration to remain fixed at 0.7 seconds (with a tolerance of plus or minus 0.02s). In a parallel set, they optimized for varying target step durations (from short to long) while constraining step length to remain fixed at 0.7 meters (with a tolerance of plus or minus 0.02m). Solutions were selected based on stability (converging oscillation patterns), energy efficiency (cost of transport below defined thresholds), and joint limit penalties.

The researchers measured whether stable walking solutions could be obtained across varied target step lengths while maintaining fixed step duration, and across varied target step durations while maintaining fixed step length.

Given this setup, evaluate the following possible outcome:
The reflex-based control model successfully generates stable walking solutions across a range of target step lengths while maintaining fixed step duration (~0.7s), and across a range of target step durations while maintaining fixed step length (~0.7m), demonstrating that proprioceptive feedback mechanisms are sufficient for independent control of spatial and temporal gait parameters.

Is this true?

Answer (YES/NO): YES